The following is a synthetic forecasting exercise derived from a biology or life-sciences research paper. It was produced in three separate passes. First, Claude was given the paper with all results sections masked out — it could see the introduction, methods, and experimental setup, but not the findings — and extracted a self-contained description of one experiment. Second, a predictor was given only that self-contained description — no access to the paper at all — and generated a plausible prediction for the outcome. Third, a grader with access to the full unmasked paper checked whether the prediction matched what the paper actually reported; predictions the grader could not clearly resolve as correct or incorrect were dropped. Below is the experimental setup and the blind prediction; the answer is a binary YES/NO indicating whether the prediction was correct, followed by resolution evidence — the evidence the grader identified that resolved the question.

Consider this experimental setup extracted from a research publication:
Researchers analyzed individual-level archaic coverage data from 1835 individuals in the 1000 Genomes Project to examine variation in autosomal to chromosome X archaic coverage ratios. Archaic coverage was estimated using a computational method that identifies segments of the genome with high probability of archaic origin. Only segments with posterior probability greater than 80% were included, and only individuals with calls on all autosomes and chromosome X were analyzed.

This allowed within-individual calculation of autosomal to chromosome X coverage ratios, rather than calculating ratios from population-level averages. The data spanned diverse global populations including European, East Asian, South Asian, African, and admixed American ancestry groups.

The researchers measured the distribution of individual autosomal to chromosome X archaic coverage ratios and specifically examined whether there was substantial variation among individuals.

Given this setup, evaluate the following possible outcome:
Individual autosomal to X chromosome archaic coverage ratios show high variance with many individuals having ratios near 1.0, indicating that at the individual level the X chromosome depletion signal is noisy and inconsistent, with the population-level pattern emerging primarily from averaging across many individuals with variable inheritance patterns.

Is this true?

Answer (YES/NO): NO